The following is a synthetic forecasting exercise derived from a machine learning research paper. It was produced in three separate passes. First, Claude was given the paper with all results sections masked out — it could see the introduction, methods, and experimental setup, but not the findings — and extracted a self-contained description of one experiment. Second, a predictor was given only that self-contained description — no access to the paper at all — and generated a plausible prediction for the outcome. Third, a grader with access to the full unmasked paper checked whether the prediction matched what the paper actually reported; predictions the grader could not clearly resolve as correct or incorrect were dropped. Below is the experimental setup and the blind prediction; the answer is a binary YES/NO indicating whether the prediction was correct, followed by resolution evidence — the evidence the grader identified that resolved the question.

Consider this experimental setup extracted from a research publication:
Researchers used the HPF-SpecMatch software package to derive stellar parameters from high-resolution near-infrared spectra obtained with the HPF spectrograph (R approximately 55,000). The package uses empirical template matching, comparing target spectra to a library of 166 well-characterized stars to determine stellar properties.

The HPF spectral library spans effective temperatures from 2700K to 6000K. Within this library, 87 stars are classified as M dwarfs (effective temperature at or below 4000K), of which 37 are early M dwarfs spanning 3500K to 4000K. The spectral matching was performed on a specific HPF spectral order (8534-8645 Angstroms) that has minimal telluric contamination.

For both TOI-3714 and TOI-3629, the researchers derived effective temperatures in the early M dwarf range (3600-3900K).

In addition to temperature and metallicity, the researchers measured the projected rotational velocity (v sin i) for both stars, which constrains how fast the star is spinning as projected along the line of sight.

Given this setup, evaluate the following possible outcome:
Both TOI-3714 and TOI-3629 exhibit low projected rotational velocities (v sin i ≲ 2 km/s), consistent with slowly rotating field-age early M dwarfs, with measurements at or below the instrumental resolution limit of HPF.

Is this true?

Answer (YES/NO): YES